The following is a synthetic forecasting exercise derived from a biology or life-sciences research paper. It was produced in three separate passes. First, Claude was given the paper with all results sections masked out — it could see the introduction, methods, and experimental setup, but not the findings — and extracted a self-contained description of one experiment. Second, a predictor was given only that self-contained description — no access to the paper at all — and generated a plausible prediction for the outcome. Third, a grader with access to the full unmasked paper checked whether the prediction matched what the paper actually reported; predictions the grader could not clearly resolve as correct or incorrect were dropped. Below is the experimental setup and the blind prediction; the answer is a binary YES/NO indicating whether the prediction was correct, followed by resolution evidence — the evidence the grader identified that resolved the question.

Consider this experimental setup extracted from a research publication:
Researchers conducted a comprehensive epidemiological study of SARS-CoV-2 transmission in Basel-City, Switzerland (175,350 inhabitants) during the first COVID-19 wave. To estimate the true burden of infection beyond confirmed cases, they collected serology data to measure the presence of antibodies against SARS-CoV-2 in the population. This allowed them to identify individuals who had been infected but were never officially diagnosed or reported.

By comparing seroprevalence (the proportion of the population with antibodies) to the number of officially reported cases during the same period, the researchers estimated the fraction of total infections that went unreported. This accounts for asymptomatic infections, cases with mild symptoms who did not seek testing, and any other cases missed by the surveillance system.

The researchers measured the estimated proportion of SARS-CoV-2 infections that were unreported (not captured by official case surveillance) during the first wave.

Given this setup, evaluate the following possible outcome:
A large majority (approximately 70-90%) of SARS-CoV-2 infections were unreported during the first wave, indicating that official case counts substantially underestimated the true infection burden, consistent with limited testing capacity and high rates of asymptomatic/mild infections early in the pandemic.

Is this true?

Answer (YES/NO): YES